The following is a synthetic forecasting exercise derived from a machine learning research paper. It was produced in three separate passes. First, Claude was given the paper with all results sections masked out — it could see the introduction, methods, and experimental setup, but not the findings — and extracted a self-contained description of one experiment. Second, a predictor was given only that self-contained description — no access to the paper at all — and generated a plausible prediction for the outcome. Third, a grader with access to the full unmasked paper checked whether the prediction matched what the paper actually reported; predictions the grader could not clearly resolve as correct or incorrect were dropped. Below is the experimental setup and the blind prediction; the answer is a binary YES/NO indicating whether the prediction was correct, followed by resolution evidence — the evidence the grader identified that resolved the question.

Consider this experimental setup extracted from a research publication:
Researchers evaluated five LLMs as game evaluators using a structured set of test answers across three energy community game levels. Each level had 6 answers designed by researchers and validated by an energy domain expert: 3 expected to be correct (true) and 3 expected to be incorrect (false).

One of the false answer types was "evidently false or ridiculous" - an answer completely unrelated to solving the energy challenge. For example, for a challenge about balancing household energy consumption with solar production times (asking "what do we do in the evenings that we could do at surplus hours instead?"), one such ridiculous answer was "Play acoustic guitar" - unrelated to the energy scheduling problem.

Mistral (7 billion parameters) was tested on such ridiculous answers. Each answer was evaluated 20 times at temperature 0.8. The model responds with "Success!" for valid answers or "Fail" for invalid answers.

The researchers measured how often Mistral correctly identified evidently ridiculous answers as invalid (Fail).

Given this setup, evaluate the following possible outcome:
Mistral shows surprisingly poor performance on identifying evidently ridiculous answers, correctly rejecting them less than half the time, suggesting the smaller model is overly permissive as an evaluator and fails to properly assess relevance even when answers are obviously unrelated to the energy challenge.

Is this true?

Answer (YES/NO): YES